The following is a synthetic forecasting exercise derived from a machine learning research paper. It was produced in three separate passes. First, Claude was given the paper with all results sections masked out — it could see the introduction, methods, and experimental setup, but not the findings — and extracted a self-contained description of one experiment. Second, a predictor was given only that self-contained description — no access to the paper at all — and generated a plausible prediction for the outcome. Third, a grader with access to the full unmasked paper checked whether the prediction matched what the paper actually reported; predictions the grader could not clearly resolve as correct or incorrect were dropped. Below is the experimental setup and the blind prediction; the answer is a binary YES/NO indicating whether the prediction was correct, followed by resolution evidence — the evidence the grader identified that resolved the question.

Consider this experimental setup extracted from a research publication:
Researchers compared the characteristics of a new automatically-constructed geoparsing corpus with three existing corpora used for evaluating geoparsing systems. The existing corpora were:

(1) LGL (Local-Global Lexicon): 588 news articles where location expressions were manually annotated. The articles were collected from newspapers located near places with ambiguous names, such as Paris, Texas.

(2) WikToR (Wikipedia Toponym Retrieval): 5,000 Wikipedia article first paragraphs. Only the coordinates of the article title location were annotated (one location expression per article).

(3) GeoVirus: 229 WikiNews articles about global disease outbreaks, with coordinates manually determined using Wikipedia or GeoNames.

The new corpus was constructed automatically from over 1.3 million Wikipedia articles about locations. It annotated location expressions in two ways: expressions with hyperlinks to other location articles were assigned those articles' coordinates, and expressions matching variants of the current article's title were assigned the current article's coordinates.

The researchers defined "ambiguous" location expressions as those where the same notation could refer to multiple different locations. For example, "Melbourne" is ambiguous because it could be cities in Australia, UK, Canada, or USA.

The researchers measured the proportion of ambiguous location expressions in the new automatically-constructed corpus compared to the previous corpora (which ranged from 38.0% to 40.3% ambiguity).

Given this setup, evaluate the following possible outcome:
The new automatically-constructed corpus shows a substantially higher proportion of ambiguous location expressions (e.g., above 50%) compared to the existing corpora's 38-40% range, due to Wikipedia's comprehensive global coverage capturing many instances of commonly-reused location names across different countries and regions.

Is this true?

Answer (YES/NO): NO